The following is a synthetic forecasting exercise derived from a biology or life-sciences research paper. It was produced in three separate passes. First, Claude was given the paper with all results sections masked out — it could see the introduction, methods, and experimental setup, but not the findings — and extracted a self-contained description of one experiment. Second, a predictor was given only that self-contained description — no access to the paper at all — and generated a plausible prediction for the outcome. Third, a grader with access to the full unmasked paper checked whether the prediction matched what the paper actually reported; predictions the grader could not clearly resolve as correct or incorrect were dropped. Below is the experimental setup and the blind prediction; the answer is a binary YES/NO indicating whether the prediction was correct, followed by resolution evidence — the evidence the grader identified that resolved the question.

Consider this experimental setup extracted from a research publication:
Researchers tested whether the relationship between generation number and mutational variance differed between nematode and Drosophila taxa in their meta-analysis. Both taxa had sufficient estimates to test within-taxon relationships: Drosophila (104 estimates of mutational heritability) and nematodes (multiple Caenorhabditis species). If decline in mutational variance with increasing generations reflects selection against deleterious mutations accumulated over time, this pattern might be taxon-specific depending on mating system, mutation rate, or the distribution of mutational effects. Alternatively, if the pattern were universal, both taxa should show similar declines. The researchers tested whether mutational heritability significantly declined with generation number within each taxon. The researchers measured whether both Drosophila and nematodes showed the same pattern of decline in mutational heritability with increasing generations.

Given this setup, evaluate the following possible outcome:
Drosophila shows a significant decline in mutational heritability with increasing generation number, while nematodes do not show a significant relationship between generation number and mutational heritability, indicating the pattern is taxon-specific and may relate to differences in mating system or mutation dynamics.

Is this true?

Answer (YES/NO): YES